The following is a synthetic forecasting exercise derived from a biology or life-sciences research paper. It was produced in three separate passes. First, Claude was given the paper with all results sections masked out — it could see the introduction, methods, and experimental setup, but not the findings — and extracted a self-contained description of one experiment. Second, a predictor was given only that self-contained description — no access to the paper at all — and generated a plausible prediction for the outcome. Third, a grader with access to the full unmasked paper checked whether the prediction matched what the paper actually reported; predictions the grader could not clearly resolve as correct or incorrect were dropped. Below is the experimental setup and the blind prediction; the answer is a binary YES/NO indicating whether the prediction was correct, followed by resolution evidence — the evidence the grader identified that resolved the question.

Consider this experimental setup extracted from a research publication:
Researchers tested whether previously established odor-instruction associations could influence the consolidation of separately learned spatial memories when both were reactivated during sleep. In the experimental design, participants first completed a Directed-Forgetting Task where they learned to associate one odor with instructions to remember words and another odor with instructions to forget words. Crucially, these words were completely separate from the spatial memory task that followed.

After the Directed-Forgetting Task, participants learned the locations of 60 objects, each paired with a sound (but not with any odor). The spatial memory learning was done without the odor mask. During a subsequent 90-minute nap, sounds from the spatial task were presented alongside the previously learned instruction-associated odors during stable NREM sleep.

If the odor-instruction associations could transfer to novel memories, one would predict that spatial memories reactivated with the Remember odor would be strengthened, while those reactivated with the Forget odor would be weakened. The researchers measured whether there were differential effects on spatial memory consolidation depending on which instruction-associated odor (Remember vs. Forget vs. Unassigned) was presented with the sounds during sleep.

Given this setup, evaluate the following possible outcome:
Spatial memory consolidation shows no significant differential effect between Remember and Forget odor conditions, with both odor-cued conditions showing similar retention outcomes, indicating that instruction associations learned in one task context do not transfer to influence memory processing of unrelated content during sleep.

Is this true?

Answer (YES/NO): NO